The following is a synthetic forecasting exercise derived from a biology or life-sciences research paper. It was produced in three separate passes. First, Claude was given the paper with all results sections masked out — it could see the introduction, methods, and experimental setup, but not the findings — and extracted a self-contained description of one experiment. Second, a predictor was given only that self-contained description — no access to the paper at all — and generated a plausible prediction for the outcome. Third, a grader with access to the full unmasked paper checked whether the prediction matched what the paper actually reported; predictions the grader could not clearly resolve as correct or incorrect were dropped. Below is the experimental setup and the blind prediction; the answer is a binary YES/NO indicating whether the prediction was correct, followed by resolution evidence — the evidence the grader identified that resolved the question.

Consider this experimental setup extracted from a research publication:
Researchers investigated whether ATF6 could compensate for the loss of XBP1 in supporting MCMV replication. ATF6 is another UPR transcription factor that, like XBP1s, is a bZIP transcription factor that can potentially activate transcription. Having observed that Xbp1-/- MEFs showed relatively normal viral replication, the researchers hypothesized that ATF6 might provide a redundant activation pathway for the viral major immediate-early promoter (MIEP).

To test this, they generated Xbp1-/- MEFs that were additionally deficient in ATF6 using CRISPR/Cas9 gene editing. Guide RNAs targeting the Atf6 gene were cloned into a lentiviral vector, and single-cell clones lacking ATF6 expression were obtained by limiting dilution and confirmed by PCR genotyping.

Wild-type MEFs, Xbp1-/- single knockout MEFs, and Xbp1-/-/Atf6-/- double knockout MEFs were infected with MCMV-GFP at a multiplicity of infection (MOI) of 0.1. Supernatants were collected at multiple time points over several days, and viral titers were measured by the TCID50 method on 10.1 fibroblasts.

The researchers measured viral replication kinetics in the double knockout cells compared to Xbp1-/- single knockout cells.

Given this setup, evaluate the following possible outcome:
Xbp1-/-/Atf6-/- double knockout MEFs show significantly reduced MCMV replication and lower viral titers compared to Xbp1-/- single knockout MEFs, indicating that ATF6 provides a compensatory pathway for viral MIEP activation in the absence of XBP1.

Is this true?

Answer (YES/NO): YES